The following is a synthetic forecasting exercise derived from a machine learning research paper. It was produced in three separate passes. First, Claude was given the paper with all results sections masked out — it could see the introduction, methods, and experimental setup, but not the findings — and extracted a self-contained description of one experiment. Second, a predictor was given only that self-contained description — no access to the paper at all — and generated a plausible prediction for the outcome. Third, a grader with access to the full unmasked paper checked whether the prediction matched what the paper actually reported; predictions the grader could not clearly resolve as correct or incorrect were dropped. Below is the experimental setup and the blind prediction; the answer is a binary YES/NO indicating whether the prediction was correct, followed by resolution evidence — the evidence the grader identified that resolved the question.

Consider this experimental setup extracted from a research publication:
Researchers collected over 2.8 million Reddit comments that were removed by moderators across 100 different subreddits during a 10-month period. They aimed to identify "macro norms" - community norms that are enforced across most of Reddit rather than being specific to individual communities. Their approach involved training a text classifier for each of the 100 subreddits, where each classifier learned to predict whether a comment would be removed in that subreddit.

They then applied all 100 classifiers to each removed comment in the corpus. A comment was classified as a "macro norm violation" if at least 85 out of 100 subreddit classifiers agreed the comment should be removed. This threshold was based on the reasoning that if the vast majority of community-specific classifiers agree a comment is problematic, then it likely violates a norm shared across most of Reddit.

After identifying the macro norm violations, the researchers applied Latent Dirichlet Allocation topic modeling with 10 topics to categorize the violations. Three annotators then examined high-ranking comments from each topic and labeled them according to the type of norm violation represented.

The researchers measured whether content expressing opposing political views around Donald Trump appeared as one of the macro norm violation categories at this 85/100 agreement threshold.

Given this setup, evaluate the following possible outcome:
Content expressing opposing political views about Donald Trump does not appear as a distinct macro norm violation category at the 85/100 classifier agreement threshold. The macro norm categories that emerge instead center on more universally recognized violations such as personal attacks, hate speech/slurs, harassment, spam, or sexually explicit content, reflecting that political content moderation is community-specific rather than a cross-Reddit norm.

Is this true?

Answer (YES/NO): NO